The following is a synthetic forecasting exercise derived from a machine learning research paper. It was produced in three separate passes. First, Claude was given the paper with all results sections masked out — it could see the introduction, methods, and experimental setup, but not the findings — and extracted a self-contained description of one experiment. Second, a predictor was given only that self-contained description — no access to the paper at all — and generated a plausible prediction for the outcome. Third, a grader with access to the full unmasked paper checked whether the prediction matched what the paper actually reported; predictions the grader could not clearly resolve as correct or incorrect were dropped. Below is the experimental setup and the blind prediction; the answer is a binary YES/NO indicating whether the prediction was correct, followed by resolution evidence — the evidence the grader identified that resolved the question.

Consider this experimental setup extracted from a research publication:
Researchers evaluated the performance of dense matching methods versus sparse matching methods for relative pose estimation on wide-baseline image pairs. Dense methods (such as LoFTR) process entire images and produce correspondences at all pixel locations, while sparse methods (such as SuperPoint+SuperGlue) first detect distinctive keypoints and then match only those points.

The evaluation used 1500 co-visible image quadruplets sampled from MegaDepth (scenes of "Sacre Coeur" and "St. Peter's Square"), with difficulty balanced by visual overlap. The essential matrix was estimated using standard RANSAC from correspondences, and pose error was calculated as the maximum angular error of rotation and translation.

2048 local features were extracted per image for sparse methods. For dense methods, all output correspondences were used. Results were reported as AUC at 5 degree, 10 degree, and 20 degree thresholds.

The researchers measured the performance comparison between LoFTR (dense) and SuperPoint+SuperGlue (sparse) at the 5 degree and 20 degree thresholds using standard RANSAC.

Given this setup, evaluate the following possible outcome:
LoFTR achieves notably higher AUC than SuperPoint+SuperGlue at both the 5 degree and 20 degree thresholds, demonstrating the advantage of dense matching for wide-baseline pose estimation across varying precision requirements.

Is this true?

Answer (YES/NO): NO